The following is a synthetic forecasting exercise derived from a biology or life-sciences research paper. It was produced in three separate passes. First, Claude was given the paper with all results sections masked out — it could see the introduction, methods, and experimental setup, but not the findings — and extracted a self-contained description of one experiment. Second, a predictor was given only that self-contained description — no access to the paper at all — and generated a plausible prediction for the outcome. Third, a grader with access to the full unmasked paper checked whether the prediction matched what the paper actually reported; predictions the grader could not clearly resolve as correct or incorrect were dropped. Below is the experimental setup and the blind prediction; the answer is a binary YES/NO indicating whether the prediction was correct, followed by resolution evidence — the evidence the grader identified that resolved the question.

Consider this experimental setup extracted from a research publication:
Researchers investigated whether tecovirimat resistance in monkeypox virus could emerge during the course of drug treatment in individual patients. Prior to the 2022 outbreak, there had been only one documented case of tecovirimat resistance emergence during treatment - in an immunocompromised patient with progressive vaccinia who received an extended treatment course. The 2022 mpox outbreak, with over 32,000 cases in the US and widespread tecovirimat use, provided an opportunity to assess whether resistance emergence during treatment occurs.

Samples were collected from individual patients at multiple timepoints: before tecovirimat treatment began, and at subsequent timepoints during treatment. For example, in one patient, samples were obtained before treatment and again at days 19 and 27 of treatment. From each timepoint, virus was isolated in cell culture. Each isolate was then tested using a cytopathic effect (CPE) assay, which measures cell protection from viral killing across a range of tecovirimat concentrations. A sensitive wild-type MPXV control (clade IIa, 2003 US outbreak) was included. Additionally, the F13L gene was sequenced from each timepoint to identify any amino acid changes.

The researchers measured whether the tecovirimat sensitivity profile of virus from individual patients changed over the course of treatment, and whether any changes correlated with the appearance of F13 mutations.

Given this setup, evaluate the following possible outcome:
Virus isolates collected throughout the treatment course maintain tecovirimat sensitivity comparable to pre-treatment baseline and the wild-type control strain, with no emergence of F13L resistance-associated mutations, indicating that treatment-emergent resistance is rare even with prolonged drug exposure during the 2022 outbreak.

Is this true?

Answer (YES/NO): NO